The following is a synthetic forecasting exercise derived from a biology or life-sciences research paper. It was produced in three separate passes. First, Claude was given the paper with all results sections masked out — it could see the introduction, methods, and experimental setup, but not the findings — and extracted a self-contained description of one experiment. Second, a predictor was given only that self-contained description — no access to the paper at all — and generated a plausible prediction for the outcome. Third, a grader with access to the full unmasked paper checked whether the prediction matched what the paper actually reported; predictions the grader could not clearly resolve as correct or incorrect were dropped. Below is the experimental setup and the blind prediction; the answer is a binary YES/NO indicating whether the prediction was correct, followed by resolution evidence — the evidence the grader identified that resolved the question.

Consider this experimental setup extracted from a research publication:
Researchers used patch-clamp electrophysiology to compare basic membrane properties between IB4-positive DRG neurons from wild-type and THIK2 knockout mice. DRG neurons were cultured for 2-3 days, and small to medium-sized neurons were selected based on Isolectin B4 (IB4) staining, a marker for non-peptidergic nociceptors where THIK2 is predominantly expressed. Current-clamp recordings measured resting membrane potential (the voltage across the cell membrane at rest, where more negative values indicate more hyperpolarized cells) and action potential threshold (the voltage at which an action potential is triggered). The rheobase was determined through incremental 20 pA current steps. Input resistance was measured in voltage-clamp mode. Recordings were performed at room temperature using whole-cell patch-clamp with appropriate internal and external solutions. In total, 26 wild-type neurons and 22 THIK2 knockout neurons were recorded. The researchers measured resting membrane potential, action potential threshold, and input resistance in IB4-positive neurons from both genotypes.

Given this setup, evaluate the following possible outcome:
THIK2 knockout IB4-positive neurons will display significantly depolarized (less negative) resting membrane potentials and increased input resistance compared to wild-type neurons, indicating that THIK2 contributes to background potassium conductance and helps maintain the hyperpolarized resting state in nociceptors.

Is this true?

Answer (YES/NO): NO